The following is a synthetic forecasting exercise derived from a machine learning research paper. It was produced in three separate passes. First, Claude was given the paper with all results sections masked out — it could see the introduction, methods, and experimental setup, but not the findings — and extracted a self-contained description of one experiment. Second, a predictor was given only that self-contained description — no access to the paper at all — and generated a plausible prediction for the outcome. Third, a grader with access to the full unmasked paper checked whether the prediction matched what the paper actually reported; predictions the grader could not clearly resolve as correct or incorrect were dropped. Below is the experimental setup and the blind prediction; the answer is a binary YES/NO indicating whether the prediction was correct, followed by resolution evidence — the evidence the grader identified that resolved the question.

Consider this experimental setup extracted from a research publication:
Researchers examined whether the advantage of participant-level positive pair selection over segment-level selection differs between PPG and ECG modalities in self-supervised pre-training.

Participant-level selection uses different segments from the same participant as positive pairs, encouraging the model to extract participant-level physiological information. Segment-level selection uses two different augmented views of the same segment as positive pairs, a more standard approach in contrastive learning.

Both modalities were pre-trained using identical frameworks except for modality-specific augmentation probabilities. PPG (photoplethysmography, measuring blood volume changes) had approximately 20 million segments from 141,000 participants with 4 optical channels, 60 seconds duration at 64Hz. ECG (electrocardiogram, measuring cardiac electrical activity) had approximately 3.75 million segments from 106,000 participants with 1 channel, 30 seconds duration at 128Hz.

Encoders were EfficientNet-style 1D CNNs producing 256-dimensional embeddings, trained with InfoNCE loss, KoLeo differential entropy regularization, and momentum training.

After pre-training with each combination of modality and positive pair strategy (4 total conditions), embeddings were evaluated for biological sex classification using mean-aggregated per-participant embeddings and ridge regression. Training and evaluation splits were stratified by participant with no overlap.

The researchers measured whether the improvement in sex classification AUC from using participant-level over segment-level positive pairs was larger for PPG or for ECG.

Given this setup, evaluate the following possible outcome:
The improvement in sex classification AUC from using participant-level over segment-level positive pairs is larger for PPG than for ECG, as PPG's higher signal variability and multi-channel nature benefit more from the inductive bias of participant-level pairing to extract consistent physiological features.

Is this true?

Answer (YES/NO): YES